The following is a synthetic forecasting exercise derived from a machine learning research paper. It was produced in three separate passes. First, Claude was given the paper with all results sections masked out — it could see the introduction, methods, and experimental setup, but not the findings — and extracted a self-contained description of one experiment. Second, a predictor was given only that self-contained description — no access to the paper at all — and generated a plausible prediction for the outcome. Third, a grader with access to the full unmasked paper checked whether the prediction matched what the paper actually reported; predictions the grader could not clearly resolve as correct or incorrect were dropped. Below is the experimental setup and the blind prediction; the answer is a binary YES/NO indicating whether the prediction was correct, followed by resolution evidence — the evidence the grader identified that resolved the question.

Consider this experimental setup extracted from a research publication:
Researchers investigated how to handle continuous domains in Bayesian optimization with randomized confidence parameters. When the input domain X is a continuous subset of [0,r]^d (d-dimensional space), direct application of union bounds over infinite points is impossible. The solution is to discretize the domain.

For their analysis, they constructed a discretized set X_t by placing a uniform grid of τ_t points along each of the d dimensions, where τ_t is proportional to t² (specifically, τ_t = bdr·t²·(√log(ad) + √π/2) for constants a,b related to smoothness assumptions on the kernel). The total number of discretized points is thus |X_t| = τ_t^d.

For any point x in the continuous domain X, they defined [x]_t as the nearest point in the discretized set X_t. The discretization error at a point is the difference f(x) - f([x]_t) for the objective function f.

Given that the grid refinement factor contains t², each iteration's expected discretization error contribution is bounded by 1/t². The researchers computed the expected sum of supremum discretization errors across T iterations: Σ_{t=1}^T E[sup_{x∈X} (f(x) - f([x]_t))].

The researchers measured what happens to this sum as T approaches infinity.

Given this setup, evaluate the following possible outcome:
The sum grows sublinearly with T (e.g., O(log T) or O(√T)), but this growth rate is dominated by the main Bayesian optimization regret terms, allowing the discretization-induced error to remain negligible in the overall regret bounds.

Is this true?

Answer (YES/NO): NO